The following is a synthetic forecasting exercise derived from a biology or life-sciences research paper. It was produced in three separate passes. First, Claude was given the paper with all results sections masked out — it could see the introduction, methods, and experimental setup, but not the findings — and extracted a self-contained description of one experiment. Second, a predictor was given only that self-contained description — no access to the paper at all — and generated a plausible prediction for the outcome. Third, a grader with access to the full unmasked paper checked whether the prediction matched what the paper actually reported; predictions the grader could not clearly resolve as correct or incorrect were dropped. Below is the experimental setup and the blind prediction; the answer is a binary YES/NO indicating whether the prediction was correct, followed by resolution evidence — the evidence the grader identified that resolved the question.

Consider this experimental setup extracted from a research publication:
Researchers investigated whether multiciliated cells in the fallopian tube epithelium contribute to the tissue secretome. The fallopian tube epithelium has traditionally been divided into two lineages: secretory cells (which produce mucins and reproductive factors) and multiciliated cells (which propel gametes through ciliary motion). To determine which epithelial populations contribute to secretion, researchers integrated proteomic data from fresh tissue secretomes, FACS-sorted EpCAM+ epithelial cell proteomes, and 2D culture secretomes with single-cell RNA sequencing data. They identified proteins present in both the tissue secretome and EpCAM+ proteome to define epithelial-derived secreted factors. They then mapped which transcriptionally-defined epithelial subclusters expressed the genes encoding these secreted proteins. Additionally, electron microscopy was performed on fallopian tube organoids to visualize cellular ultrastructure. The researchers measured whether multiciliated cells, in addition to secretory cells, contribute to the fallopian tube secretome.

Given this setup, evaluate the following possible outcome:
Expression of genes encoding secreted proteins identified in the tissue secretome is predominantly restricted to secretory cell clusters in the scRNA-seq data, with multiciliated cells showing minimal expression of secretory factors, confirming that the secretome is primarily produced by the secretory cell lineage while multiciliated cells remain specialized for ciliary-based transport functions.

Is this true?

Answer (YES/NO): NO